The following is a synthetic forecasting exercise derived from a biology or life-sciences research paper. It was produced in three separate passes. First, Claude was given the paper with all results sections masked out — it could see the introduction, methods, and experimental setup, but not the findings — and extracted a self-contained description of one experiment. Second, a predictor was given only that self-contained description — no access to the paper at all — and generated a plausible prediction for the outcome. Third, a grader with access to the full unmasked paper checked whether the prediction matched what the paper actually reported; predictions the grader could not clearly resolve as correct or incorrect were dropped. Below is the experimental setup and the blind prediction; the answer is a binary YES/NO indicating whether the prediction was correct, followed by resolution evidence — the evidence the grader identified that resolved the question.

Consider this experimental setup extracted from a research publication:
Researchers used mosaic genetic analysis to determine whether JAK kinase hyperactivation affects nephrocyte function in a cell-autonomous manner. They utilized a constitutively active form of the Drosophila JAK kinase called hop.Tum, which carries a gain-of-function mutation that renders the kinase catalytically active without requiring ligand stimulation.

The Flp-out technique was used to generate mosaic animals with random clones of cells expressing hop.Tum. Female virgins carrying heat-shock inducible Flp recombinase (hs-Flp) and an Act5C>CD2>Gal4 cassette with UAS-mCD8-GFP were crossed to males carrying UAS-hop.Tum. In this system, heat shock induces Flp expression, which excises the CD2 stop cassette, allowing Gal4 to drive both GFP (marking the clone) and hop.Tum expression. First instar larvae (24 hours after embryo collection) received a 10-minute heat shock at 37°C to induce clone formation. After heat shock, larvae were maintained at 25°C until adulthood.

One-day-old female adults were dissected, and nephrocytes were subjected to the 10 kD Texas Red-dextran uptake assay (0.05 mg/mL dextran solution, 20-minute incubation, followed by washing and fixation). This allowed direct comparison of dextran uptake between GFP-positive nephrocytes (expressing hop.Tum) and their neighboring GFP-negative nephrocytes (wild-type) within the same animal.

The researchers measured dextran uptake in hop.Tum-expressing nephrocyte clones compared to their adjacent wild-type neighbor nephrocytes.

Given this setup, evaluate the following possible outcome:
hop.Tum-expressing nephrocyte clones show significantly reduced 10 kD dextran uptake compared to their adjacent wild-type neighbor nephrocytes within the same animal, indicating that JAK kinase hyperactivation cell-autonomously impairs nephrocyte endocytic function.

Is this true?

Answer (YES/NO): YES